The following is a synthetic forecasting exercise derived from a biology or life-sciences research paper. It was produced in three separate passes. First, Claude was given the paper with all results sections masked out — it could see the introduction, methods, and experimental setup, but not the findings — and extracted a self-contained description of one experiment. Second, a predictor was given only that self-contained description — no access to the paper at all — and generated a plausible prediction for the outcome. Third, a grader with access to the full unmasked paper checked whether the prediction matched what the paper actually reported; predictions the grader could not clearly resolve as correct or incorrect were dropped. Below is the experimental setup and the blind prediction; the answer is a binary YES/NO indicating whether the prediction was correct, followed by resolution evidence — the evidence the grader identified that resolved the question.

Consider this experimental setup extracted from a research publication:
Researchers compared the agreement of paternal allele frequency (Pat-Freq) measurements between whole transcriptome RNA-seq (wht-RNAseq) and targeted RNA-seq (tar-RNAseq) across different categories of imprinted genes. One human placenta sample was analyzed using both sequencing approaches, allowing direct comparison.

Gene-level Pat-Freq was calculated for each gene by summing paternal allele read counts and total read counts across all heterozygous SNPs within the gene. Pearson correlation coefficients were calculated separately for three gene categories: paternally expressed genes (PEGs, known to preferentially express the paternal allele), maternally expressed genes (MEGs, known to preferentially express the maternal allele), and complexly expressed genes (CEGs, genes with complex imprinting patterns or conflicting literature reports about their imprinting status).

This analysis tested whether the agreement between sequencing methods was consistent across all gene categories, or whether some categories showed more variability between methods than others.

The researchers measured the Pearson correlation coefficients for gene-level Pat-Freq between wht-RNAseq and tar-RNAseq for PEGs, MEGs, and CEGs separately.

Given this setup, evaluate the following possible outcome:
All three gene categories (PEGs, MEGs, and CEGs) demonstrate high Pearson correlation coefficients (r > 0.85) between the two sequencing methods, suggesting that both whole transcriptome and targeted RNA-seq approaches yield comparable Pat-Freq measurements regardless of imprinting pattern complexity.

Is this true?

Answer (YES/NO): NO